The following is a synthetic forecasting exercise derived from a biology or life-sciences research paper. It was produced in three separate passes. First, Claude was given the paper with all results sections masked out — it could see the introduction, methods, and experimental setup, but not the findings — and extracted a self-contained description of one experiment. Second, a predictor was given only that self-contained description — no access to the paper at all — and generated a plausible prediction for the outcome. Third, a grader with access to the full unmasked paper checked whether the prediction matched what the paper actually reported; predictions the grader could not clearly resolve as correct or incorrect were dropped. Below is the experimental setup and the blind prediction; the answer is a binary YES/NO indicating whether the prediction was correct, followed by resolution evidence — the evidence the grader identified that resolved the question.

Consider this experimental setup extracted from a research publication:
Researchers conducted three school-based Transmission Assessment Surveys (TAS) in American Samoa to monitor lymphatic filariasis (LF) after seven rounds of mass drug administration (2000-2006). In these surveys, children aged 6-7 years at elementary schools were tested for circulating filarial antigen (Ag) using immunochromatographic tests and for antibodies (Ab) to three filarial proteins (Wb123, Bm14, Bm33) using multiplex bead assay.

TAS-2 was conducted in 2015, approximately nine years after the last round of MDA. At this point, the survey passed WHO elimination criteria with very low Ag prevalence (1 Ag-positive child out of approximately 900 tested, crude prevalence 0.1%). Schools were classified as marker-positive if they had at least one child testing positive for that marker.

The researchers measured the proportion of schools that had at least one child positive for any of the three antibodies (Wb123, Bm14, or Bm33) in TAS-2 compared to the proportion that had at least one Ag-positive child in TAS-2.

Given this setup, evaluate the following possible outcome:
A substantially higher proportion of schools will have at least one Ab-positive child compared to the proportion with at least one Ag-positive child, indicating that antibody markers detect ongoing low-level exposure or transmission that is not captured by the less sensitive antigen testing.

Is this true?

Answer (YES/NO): YES